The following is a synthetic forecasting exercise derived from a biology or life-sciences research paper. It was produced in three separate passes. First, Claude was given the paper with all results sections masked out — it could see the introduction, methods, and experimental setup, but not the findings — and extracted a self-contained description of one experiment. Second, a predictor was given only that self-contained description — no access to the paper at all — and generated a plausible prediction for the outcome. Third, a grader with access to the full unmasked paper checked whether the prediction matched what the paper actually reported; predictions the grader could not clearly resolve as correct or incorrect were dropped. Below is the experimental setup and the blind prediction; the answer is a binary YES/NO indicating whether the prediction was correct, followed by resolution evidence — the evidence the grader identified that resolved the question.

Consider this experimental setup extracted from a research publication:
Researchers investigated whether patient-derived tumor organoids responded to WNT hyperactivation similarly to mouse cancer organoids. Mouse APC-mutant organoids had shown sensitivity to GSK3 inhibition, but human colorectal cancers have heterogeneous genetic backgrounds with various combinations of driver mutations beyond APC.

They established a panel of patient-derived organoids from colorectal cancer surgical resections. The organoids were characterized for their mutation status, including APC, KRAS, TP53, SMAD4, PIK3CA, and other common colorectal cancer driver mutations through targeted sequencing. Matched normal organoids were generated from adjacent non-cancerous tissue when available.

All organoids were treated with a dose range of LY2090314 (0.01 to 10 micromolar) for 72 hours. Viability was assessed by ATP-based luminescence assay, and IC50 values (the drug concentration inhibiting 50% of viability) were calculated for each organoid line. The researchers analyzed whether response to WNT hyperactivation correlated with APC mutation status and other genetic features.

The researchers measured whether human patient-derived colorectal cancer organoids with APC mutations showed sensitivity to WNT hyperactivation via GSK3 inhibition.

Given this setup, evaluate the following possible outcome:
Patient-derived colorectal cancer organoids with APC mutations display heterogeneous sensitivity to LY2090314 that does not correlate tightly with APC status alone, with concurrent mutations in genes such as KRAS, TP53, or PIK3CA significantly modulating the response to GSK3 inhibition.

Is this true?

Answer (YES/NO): NO